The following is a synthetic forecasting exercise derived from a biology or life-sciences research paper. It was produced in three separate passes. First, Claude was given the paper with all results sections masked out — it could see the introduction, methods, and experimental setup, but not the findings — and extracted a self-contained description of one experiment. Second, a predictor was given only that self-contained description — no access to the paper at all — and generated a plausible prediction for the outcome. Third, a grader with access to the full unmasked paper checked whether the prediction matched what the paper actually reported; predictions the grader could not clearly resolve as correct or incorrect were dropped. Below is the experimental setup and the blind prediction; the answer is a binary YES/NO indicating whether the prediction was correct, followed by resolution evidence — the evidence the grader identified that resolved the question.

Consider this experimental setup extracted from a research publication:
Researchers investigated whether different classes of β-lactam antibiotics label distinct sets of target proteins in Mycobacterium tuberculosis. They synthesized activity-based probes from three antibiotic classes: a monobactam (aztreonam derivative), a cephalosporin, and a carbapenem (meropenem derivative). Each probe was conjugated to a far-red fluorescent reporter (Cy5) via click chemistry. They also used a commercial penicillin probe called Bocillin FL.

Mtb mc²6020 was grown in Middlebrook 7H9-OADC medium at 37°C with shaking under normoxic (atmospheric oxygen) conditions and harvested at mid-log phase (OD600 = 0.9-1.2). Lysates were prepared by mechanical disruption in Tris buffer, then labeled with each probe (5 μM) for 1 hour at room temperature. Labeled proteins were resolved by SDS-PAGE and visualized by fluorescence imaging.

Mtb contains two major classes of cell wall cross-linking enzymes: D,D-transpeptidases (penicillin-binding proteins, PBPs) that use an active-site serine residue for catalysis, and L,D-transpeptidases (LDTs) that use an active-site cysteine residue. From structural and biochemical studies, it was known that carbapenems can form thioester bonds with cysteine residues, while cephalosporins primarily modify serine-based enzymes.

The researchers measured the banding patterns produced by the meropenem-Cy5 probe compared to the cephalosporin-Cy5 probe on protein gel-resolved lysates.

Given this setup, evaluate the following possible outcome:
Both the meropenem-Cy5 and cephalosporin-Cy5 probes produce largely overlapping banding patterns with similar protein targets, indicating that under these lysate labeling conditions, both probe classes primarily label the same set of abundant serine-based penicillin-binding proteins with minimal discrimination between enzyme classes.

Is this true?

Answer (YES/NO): NO